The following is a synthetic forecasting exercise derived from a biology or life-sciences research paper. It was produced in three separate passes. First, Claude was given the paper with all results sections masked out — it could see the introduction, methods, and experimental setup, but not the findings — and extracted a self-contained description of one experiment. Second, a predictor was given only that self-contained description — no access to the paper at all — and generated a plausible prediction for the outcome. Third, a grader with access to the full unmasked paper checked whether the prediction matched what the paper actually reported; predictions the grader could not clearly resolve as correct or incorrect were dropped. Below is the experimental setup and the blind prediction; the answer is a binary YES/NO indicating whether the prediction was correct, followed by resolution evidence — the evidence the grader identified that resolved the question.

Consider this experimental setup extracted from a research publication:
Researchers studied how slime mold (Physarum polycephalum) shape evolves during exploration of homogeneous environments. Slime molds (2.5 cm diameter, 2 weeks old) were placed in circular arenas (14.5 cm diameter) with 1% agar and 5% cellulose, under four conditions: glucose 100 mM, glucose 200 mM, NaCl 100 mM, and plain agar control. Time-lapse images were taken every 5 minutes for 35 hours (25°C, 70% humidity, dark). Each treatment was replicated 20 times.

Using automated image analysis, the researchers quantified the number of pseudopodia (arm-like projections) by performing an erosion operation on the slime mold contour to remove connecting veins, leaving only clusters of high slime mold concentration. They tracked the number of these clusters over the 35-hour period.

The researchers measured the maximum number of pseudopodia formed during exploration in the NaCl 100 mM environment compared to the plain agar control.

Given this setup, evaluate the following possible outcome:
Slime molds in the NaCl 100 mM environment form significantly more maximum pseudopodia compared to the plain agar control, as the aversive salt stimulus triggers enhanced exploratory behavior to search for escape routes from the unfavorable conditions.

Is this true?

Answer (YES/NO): NO